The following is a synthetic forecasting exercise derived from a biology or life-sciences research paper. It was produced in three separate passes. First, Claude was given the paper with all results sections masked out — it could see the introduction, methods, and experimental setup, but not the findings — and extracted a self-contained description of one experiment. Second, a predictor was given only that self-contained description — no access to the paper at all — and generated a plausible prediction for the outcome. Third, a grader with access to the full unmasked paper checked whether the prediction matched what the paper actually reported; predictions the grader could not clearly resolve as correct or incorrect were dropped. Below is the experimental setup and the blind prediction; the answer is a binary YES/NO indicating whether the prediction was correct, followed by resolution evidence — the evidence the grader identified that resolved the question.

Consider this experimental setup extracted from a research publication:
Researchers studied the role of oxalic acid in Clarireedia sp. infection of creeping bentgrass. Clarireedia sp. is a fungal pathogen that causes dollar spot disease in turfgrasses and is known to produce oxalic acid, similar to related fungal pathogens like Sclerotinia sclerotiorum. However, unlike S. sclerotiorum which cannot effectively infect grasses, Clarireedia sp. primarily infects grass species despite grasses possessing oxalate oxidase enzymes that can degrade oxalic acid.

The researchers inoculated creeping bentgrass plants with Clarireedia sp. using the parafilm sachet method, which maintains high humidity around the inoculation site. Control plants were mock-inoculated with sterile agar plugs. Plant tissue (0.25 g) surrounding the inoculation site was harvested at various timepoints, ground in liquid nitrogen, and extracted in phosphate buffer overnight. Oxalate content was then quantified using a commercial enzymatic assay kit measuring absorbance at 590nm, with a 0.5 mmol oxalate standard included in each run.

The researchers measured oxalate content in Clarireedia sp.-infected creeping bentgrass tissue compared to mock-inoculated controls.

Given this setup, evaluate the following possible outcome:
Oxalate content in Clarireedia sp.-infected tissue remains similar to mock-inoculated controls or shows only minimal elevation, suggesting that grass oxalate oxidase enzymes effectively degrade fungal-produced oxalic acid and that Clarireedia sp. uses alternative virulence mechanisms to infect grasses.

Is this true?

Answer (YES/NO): NO